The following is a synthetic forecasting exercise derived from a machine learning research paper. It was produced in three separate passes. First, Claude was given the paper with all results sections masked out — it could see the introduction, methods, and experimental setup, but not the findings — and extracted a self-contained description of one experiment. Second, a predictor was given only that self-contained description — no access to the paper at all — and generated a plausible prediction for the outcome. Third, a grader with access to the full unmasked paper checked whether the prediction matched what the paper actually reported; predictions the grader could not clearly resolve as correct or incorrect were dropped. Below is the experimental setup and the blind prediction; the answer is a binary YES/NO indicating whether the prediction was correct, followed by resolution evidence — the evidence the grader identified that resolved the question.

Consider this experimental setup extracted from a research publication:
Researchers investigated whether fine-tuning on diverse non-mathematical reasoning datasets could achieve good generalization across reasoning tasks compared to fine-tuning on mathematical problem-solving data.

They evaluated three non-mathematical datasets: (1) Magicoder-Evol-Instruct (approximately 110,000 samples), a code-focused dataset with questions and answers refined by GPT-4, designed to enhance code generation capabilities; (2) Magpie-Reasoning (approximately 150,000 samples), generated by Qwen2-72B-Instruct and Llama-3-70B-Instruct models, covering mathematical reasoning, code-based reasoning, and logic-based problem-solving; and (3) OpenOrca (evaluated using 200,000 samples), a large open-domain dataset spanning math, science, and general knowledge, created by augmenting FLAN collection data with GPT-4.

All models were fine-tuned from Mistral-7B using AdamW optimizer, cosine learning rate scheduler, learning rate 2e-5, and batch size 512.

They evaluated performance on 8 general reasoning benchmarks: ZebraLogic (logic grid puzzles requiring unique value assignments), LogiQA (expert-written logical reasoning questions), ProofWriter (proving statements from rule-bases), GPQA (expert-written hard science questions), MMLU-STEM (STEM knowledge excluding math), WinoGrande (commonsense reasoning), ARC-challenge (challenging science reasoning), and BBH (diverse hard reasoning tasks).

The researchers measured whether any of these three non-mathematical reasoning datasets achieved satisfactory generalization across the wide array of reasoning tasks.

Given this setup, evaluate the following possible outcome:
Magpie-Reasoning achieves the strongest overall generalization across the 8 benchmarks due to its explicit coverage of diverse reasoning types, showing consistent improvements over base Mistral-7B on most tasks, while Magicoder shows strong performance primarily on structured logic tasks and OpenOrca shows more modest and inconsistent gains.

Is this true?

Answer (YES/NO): NO